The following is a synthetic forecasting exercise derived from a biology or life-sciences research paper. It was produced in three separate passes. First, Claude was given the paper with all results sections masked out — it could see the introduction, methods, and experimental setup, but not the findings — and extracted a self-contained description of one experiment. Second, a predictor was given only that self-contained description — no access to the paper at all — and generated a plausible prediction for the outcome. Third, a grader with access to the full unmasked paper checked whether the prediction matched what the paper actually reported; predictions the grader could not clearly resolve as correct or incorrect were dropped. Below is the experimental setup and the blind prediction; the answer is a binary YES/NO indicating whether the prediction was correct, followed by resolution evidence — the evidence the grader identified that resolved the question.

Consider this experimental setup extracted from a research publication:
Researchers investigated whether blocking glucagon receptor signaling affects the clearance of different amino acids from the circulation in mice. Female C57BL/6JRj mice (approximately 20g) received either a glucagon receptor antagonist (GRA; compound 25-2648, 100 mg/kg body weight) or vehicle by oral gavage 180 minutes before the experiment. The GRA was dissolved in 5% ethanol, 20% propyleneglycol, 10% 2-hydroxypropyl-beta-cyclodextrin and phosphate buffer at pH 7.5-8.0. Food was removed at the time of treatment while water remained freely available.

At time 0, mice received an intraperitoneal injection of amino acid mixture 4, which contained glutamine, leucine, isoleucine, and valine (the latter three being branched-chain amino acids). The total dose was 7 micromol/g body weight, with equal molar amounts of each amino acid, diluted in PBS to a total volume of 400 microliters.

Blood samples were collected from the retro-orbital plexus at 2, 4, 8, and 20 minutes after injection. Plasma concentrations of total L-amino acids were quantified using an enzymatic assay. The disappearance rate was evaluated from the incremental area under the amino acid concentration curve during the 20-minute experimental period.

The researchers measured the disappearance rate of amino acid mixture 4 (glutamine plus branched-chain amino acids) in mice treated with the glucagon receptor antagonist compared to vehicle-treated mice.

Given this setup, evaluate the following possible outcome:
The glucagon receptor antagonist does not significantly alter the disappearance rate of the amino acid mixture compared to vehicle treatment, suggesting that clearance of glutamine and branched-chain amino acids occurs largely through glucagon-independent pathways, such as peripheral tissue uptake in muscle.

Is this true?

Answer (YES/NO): YES